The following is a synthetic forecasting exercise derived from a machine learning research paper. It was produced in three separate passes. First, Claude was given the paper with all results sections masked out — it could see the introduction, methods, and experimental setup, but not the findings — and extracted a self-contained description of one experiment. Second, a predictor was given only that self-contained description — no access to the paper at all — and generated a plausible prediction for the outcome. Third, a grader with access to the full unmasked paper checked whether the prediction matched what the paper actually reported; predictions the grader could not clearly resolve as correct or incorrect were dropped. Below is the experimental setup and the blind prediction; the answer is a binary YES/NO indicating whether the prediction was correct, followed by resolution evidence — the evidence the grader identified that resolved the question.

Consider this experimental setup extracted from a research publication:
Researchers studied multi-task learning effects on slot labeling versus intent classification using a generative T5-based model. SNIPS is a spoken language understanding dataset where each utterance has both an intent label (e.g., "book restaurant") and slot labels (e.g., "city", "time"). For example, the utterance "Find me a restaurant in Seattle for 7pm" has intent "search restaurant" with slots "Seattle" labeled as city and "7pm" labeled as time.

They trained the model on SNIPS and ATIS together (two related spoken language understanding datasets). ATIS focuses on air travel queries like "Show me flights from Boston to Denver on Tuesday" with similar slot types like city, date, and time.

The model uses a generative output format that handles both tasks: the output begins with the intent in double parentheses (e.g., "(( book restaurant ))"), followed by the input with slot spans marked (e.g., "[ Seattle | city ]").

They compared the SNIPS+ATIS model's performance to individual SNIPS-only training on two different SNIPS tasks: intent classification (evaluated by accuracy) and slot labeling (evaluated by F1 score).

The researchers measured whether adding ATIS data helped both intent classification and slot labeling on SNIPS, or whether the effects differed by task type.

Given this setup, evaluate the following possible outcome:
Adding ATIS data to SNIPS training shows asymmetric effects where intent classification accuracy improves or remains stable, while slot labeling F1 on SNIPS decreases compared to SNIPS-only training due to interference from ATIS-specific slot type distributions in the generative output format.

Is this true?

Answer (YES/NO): YES